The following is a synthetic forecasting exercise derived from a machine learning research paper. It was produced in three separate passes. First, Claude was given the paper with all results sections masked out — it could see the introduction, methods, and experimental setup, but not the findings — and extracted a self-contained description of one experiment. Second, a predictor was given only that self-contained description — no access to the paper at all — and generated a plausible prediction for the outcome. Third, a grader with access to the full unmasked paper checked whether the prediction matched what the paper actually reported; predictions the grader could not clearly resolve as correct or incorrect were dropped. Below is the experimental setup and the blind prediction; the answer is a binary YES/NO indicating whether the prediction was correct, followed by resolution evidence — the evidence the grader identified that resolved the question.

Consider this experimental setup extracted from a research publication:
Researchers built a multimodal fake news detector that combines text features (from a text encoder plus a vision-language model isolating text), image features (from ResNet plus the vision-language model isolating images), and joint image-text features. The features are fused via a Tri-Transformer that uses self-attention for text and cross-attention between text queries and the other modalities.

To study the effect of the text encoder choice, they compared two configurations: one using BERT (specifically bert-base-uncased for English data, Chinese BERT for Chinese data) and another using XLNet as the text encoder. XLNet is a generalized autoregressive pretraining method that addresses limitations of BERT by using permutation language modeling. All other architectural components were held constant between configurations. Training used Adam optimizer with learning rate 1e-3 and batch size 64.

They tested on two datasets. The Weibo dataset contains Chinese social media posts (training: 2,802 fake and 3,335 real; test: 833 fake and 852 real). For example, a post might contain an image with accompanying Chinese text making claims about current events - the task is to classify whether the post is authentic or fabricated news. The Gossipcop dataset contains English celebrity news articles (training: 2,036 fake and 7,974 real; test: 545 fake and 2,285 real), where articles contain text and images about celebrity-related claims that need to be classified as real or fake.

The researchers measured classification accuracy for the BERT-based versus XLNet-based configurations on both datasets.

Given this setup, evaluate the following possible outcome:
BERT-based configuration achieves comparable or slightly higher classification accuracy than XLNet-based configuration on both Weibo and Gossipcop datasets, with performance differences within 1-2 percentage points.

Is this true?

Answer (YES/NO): YES